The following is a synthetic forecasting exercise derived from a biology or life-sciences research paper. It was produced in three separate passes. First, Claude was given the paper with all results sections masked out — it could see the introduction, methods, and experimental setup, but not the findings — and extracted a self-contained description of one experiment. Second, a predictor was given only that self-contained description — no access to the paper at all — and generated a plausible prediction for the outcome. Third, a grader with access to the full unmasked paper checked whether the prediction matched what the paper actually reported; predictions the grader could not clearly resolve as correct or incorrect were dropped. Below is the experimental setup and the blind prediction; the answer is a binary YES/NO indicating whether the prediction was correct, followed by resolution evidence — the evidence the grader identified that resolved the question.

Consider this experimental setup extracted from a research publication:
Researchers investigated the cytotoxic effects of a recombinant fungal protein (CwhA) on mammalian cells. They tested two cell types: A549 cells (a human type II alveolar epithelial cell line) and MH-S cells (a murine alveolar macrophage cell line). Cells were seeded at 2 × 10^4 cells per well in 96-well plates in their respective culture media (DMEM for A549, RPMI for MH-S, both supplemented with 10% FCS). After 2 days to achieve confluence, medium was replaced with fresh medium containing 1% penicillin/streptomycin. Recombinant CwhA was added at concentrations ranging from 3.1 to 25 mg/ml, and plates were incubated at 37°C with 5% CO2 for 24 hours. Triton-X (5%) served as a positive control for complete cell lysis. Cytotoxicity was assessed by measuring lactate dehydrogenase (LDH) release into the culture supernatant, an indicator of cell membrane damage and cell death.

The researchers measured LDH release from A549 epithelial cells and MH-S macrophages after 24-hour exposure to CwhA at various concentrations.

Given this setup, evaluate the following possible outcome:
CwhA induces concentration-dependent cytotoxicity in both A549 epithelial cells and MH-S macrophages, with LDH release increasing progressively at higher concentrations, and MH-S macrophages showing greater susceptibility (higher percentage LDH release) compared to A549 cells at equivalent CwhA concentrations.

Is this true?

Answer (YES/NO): NO